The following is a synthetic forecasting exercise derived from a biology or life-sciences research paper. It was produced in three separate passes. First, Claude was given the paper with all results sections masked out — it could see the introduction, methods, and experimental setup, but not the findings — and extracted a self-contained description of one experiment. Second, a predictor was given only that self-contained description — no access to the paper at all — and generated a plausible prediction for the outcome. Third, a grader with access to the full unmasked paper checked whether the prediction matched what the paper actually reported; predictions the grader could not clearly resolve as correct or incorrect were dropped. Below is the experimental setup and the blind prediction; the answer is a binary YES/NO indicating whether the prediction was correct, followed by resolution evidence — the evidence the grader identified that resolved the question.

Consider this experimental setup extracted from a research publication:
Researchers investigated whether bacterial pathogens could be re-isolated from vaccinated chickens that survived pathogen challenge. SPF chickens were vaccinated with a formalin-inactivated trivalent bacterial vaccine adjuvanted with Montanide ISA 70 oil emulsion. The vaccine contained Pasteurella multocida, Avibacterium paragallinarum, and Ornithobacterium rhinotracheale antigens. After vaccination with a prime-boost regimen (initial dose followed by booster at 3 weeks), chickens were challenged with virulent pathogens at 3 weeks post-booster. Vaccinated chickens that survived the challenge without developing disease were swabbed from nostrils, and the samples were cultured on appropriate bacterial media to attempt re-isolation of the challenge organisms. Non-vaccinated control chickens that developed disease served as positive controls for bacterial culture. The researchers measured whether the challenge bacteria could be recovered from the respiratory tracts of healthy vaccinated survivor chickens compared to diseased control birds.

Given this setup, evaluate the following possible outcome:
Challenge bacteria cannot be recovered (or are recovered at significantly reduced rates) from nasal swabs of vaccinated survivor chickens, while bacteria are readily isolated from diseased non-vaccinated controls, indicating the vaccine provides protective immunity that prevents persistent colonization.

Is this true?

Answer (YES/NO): YES